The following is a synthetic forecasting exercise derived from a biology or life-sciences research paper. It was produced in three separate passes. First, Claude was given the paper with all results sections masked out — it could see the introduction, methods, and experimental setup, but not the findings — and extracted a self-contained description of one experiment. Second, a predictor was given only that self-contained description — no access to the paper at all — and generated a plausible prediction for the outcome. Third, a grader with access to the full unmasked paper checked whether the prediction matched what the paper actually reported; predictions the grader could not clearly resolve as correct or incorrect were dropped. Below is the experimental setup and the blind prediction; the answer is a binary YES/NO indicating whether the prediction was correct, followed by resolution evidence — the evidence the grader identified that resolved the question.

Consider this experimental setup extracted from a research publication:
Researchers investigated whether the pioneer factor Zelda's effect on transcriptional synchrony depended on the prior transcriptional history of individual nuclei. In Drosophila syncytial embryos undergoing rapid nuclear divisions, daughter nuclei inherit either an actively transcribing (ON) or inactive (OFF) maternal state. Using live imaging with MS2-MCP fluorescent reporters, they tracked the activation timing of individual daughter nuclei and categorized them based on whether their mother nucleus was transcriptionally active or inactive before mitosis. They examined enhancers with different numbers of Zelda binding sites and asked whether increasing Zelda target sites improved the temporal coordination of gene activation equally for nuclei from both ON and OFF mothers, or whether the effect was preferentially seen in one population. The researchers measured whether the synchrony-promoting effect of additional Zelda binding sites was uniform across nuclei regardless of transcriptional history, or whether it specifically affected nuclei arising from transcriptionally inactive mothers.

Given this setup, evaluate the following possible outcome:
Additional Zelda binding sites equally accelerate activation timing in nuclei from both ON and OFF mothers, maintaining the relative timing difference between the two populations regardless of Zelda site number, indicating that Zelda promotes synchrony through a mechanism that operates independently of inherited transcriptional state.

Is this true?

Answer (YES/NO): NO